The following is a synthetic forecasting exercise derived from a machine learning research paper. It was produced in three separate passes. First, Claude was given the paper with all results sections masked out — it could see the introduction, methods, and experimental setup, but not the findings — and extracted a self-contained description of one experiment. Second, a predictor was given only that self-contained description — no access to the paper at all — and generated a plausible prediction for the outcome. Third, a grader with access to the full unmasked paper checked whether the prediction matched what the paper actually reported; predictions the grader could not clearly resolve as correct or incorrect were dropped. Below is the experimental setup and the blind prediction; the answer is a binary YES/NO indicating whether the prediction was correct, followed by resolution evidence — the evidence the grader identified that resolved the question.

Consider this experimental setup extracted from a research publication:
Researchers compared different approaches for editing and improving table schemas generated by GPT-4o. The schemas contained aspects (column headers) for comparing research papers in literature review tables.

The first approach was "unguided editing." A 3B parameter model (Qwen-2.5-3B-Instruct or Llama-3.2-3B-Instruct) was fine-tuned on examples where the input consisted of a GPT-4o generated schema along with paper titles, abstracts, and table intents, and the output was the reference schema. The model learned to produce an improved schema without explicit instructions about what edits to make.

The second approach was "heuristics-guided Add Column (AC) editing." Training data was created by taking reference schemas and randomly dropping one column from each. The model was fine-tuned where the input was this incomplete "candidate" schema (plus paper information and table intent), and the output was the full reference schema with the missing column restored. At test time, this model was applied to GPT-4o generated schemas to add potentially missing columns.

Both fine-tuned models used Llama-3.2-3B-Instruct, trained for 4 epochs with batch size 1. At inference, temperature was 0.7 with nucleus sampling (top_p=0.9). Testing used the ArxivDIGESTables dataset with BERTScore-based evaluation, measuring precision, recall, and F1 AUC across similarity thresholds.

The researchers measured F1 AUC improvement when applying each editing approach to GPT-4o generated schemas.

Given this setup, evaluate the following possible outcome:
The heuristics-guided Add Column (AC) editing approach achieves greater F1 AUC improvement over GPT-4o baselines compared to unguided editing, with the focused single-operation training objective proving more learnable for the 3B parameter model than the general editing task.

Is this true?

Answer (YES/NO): NO